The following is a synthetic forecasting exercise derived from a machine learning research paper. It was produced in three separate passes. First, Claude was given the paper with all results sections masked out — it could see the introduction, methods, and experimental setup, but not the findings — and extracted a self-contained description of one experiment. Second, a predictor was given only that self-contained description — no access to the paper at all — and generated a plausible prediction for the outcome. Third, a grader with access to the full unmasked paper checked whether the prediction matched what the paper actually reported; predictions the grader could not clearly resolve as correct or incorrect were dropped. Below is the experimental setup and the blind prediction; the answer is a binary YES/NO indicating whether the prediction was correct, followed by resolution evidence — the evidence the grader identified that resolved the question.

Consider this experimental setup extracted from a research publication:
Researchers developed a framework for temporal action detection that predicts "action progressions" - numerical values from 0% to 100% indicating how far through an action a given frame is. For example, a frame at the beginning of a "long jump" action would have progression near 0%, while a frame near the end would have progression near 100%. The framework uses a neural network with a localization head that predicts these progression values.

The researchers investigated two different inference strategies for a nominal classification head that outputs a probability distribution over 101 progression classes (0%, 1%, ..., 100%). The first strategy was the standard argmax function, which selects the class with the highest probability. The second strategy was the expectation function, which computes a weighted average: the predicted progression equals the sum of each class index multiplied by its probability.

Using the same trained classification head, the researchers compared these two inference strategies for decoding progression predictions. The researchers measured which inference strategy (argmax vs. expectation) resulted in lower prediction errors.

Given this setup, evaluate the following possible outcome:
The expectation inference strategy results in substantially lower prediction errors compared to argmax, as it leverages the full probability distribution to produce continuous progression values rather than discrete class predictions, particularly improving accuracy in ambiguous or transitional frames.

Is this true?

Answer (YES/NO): NO